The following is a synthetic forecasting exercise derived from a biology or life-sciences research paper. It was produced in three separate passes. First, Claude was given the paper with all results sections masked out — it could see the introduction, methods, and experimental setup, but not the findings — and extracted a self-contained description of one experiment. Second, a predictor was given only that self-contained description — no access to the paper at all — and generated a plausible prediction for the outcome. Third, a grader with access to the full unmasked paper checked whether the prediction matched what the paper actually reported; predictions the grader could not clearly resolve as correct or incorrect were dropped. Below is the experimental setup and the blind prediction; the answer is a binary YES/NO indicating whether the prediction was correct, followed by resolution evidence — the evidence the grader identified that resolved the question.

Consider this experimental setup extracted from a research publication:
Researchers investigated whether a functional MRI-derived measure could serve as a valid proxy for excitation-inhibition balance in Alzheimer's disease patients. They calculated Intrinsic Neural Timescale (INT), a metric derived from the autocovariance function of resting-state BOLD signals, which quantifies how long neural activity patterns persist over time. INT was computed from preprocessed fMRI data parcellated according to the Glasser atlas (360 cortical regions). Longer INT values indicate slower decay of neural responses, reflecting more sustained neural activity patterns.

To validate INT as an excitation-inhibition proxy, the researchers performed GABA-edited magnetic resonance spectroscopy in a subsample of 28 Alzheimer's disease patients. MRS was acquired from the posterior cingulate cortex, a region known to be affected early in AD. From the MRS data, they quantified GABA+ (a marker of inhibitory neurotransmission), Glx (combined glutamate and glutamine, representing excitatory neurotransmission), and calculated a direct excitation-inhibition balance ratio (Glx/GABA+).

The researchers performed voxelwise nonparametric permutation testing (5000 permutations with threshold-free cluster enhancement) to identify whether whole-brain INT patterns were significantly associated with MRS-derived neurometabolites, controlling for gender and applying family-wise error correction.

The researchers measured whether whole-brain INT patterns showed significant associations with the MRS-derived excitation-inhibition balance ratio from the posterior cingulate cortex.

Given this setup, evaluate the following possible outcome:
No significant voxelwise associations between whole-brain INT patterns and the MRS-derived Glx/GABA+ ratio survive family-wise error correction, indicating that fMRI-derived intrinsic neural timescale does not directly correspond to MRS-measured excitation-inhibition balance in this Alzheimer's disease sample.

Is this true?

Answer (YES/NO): NO